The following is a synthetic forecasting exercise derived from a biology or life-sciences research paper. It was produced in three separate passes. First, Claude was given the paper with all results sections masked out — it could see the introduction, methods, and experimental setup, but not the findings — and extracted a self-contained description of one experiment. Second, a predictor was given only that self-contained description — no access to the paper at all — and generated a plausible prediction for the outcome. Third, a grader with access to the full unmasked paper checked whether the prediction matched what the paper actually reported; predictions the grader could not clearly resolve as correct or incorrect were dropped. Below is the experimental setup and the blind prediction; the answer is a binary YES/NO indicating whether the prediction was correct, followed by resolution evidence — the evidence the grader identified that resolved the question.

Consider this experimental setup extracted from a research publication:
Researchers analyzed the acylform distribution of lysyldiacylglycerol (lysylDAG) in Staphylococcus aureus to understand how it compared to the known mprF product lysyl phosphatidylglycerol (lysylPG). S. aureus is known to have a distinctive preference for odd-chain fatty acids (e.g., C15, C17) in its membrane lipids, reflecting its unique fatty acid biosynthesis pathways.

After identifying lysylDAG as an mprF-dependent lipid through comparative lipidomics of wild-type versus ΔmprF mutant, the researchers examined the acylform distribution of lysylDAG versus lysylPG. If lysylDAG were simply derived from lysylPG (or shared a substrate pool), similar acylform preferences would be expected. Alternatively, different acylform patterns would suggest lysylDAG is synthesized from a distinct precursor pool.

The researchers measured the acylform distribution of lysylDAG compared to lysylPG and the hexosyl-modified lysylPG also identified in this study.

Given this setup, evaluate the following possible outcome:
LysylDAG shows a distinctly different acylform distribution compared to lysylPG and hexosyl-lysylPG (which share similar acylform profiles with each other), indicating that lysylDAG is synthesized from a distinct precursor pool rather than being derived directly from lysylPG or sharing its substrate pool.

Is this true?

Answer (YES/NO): YES